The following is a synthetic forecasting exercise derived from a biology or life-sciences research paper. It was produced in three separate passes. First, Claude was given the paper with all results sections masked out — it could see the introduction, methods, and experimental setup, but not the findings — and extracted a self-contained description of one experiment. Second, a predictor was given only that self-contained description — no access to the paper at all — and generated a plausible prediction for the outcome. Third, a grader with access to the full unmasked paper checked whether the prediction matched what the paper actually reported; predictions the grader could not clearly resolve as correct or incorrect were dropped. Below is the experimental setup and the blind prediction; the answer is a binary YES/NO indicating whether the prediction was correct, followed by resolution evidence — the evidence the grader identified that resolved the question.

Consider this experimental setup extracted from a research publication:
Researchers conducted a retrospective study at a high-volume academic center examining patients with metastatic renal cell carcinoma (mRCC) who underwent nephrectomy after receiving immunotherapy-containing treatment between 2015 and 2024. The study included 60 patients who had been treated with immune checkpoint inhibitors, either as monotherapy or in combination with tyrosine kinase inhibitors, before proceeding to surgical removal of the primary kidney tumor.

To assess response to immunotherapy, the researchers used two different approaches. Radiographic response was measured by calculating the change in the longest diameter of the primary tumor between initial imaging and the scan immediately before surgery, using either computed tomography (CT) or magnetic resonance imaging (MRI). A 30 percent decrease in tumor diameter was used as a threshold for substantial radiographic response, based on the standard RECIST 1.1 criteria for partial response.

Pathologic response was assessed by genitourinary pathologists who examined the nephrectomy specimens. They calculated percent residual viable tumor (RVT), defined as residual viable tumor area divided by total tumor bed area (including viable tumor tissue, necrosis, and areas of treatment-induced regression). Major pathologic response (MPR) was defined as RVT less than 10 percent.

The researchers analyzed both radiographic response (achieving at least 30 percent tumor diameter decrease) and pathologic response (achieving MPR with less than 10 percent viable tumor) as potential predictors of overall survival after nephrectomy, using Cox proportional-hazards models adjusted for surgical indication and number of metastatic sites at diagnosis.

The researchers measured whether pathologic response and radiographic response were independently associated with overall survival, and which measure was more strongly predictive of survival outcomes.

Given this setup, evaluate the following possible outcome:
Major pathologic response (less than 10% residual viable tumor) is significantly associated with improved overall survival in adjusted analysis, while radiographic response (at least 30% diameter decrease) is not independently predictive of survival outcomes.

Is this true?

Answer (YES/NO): YES